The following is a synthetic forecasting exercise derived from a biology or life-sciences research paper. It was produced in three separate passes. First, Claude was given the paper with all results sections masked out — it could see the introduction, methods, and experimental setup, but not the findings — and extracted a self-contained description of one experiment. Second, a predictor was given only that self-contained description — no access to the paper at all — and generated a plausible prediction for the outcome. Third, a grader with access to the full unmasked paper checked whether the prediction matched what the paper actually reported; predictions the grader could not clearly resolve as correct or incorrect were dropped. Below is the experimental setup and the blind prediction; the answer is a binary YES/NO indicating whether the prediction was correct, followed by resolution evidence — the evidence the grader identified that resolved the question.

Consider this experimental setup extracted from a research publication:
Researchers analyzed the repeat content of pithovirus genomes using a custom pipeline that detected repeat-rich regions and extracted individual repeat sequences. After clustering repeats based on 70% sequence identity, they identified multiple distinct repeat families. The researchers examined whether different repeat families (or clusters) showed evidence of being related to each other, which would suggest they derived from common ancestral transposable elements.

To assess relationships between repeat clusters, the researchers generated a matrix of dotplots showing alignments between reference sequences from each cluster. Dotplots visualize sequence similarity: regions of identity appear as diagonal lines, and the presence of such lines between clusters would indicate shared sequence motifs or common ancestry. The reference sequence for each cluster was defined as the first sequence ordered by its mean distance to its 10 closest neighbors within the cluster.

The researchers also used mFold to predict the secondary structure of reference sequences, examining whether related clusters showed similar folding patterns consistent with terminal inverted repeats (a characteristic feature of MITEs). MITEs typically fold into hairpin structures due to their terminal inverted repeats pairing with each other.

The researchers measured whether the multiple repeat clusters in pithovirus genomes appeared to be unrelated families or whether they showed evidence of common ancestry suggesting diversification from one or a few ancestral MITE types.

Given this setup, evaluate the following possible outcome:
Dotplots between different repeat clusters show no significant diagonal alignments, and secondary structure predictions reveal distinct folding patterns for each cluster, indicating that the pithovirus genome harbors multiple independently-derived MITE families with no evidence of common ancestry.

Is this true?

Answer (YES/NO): NO